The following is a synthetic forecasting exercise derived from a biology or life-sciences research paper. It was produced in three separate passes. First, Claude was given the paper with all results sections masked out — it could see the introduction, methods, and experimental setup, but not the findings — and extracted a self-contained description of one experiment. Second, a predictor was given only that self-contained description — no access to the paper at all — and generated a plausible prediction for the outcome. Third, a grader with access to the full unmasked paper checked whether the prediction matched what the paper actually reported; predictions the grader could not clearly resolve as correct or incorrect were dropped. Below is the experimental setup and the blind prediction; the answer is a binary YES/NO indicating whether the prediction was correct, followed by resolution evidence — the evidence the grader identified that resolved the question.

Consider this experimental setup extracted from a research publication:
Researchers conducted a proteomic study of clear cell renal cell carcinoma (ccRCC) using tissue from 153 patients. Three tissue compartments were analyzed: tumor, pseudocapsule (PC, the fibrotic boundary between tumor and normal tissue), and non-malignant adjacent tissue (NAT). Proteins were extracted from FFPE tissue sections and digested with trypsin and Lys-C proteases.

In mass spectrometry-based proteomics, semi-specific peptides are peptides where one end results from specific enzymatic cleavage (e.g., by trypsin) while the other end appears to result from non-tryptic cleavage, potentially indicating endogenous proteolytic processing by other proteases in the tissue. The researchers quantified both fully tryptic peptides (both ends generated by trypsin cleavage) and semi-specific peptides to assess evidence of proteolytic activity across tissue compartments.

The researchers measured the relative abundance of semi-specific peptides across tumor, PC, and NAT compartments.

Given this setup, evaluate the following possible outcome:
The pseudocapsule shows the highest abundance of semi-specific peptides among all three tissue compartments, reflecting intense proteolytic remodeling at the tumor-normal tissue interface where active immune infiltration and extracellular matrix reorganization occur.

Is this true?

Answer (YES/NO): NO